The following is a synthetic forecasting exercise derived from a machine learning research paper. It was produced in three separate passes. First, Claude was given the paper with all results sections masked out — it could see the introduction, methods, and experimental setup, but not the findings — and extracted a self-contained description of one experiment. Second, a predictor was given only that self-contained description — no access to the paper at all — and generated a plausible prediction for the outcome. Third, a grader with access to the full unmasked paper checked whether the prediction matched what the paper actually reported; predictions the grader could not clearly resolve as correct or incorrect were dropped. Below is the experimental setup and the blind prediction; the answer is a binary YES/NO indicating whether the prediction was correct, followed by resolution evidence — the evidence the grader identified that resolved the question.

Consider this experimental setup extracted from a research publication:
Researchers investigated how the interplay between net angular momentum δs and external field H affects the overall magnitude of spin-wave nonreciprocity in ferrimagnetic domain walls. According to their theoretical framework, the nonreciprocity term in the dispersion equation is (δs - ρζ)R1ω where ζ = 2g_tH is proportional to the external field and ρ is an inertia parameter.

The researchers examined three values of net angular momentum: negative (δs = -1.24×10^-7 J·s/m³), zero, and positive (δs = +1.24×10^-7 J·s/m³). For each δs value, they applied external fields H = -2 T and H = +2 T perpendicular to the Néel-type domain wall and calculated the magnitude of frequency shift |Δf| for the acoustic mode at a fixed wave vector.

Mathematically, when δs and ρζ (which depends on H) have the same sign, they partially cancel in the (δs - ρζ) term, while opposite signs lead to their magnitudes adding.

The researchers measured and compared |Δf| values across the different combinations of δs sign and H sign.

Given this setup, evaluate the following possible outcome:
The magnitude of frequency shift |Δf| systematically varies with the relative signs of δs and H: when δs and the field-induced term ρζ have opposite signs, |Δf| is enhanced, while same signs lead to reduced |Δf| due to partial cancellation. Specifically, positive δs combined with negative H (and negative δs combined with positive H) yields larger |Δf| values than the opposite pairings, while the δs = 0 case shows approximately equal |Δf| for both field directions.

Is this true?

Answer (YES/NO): YES